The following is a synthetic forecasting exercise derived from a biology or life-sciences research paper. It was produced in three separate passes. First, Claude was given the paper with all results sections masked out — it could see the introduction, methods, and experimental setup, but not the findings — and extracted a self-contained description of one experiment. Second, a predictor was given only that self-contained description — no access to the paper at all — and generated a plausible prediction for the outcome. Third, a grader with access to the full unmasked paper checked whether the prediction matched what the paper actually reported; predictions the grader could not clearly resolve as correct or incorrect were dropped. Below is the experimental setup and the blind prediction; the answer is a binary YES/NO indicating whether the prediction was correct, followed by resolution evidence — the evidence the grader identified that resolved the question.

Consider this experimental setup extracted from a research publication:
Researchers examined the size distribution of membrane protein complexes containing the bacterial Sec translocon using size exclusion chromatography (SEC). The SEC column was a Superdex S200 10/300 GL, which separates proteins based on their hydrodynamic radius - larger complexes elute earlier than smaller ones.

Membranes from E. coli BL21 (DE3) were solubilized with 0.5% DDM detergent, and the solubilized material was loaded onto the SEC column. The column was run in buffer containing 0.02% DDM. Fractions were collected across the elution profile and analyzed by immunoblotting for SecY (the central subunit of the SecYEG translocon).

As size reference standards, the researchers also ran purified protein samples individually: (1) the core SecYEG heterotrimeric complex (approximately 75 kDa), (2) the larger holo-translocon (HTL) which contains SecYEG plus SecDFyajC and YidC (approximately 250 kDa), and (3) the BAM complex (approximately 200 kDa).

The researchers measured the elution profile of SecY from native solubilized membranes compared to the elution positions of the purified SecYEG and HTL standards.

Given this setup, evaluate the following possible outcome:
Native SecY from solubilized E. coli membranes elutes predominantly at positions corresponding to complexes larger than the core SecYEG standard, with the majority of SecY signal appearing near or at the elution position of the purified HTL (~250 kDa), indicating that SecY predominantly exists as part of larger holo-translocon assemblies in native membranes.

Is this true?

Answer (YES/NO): NO